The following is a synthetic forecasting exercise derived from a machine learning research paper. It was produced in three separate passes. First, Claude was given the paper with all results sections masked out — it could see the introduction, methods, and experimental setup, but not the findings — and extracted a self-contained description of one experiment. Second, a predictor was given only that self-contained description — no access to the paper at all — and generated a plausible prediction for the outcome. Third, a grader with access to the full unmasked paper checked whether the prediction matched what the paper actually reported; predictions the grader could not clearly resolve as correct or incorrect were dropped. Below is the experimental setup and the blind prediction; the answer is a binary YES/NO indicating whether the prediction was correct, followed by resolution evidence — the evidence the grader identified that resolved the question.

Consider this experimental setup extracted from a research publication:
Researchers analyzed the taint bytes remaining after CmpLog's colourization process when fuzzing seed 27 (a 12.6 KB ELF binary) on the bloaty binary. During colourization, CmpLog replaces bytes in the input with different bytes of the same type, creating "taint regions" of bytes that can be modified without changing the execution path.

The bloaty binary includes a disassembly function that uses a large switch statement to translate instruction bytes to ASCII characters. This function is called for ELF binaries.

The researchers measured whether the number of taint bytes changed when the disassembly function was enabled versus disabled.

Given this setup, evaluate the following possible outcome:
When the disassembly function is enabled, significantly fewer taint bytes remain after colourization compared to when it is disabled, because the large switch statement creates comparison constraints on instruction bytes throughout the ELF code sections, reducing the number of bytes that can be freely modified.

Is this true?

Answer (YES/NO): NO